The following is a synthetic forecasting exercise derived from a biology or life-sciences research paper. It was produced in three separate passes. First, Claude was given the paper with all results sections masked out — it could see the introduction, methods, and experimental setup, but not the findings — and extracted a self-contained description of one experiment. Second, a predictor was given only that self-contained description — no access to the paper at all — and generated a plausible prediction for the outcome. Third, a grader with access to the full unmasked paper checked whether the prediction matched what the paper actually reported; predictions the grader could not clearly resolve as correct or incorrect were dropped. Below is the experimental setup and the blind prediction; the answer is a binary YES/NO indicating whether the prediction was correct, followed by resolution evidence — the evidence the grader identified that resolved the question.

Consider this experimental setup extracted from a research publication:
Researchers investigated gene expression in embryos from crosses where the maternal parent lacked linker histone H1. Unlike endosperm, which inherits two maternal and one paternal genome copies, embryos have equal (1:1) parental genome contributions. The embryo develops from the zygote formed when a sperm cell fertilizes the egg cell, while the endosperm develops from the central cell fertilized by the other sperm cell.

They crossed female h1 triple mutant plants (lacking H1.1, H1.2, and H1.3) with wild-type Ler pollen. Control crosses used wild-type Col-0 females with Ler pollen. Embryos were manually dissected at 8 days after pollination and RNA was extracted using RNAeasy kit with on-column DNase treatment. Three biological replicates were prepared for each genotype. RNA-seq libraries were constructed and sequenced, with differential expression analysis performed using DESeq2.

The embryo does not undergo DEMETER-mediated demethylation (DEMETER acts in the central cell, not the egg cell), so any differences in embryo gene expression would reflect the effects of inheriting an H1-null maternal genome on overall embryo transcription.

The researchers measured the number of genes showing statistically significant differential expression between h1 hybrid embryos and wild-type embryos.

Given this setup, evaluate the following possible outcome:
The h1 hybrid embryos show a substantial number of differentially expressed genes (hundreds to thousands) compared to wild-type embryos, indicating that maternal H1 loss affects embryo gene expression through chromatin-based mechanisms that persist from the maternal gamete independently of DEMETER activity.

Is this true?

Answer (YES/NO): NO